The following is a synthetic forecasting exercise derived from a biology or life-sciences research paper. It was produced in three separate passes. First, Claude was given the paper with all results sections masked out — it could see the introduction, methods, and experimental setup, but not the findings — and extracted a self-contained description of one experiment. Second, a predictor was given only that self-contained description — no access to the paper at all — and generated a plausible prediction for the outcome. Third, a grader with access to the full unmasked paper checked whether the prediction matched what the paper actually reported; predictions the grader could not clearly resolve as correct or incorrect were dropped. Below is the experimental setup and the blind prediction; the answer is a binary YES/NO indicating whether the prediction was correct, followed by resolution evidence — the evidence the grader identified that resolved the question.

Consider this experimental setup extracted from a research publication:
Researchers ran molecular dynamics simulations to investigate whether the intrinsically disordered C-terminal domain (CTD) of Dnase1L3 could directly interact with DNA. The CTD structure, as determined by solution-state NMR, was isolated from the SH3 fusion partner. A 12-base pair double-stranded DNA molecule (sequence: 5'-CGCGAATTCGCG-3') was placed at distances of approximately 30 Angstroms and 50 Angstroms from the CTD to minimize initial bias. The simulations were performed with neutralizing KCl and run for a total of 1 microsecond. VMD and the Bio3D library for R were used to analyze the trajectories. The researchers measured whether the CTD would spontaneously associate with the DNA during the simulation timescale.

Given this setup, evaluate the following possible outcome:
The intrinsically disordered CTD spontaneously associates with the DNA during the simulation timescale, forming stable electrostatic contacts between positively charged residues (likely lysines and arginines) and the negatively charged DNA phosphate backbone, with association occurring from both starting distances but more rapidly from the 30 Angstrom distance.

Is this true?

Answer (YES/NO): NO